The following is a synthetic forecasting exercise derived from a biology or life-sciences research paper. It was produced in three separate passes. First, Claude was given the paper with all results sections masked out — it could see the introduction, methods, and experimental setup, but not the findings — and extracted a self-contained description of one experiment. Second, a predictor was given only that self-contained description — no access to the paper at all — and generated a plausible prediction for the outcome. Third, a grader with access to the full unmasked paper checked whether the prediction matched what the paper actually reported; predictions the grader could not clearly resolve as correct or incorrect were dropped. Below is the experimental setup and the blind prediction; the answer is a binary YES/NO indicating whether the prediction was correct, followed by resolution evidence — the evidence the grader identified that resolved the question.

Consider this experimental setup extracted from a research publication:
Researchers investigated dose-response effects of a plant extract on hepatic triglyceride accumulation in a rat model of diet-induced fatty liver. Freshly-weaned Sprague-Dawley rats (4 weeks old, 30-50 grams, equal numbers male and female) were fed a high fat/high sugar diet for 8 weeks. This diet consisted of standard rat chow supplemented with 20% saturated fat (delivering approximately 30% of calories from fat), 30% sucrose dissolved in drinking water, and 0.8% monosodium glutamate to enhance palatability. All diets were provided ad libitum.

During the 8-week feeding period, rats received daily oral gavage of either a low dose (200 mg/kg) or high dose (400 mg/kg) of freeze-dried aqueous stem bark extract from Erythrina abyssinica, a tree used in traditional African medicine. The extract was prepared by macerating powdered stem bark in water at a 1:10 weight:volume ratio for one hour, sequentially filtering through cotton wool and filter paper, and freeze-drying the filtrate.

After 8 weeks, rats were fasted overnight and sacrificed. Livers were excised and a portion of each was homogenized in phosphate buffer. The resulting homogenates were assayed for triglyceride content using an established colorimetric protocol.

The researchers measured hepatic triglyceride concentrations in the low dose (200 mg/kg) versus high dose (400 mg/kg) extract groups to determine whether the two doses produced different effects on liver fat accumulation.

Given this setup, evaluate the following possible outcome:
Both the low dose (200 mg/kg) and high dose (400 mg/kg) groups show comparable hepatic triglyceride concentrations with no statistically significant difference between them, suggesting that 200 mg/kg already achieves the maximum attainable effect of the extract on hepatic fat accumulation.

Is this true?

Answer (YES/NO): NO